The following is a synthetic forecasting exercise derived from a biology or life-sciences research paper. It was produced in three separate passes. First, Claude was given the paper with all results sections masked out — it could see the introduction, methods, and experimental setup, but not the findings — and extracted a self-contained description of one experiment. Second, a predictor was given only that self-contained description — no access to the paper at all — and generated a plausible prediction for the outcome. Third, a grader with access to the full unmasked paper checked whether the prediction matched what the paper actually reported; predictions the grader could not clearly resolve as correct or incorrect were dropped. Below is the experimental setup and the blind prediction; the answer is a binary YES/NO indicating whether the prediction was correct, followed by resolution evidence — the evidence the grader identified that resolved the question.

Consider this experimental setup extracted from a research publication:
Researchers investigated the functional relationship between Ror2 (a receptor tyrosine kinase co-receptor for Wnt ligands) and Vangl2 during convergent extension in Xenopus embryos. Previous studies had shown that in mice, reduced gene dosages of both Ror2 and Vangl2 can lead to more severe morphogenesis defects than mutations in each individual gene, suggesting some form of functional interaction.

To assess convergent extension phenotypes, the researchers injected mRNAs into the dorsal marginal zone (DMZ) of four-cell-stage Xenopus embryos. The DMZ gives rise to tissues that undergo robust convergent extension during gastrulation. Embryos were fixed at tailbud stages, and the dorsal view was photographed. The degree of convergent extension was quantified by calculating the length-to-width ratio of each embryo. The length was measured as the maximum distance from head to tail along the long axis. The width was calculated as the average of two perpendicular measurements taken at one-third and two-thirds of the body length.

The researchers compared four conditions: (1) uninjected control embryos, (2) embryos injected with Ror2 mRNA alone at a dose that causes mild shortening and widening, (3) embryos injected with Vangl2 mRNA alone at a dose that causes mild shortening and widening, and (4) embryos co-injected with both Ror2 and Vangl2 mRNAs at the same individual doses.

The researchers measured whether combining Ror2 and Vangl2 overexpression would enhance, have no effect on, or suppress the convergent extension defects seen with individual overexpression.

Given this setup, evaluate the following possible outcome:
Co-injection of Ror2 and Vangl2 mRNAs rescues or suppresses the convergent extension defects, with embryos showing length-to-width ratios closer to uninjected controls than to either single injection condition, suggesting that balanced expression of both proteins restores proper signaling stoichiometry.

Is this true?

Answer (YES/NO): YES